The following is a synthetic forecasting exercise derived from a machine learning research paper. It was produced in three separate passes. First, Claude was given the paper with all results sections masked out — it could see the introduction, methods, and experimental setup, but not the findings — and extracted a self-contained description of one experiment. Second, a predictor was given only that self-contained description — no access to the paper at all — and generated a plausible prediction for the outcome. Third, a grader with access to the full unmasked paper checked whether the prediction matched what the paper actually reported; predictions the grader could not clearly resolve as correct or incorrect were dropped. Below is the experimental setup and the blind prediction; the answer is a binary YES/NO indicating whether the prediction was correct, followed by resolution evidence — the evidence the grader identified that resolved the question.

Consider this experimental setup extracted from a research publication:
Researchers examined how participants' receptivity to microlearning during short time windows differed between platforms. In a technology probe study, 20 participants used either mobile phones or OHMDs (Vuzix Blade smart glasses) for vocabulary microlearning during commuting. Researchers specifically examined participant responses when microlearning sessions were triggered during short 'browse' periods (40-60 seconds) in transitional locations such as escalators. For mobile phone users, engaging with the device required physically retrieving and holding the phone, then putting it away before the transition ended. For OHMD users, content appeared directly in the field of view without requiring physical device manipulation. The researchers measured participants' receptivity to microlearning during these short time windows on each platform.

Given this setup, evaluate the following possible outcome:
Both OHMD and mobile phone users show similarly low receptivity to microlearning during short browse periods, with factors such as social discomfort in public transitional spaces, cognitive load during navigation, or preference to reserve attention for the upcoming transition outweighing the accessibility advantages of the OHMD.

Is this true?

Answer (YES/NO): NO